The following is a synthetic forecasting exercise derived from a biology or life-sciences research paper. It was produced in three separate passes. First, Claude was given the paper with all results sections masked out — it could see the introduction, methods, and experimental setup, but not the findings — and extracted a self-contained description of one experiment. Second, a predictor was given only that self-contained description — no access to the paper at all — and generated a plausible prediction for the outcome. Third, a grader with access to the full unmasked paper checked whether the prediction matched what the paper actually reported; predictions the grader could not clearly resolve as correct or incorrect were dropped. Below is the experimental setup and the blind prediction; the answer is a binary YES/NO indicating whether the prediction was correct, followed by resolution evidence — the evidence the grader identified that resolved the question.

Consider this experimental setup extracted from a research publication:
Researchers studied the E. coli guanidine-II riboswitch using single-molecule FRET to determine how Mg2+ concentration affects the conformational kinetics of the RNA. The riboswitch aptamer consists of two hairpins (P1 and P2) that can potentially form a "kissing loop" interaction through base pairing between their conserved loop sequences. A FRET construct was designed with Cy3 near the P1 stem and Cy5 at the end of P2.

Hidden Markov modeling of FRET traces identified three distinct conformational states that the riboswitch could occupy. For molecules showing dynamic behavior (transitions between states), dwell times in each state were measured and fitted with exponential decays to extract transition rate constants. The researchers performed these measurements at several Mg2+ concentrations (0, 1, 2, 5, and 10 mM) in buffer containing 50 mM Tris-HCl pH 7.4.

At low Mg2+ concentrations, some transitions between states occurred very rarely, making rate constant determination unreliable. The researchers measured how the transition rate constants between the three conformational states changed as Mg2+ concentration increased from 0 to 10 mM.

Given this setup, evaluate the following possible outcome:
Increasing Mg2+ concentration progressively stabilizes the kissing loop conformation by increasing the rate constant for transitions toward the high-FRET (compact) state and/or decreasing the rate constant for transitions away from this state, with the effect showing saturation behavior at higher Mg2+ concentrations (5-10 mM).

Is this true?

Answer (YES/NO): NO